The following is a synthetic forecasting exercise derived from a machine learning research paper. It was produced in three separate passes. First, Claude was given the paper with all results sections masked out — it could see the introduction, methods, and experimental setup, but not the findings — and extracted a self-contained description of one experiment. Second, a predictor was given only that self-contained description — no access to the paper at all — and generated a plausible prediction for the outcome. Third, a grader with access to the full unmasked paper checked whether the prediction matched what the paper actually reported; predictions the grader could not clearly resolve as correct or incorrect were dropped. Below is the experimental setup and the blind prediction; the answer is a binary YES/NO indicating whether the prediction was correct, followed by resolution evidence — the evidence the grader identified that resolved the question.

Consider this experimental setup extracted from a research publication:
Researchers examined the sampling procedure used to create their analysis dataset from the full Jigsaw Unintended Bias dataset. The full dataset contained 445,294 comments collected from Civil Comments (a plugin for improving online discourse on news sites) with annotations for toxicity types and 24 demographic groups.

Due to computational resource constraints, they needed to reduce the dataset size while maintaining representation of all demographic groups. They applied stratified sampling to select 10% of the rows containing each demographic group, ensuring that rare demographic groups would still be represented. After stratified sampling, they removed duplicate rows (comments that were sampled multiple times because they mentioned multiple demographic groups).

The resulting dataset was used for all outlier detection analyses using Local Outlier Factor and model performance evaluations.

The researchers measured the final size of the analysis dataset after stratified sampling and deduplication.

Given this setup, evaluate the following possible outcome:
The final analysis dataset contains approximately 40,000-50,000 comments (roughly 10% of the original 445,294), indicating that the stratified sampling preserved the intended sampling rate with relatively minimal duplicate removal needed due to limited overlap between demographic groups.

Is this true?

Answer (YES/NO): NO